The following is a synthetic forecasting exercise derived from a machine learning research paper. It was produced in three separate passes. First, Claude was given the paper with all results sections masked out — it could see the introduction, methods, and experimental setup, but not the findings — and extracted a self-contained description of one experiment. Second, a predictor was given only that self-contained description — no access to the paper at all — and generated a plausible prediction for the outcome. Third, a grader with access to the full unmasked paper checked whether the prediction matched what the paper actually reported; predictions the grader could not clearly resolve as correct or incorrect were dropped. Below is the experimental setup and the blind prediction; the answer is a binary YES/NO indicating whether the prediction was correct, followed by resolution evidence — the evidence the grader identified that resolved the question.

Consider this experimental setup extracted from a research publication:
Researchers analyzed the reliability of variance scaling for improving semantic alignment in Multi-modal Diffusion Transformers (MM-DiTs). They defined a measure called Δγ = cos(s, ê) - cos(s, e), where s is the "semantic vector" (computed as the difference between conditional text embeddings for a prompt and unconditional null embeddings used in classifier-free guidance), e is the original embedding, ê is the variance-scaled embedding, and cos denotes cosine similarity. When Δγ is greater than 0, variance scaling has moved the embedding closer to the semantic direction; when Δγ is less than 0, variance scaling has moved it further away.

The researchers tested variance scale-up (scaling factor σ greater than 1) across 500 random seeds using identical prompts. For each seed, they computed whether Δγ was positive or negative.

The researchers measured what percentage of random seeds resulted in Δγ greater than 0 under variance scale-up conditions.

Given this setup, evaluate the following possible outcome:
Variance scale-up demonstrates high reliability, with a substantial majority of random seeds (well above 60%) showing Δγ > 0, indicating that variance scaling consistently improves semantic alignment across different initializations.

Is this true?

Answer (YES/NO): YES